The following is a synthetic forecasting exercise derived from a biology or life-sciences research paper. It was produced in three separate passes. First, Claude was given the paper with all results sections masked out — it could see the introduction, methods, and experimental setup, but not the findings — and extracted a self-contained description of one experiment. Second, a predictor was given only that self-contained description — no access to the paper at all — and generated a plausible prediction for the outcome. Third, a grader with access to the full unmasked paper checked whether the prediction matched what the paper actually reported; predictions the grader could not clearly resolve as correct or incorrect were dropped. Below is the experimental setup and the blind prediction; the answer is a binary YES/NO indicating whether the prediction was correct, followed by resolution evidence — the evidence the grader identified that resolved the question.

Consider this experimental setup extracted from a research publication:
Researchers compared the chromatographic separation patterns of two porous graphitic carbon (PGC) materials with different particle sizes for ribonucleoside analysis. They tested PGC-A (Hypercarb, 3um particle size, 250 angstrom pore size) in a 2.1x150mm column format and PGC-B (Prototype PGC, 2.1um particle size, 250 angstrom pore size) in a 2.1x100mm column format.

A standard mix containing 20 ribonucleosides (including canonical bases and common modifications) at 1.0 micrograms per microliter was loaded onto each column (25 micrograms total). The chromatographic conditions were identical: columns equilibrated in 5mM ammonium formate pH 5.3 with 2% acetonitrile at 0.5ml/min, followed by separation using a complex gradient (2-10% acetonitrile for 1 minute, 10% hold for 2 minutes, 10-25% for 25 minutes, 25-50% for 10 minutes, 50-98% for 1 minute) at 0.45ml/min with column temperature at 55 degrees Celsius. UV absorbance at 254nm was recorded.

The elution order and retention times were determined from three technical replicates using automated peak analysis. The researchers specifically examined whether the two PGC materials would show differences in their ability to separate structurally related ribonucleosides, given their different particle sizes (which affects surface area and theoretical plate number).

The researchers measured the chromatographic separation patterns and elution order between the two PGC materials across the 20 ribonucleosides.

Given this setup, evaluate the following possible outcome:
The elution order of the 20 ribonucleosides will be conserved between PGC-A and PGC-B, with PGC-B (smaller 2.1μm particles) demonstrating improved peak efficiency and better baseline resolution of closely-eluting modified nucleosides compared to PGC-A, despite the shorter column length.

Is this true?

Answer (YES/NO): NO